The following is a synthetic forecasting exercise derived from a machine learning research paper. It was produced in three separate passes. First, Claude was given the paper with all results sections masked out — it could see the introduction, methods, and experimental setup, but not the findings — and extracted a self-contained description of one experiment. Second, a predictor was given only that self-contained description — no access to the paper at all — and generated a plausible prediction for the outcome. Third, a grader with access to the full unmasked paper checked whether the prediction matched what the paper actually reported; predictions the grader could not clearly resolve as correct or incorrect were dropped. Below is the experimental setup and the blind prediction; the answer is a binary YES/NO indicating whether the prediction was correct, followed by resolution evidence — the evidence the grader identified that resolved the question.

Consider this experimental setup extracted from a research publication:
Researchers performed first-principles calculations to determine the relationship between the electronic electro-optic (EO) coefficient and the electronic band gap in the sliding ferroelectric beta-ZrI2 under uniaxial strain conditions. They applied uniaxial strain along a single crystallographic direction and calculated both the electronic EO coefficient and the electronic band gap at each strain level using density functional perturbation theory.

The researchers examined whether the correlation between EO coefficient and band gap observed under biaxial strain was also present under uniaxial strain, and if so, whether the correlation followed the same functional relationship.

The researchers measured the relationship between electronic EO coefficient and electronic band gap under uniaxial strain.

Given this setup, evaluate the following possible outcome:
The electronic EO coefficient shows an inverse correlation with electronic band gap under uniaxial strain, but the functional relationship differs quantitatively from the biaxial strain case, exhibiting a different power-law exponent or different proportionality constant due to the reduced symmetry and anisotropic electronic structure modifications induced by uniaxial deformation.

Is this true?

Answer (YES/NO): NO